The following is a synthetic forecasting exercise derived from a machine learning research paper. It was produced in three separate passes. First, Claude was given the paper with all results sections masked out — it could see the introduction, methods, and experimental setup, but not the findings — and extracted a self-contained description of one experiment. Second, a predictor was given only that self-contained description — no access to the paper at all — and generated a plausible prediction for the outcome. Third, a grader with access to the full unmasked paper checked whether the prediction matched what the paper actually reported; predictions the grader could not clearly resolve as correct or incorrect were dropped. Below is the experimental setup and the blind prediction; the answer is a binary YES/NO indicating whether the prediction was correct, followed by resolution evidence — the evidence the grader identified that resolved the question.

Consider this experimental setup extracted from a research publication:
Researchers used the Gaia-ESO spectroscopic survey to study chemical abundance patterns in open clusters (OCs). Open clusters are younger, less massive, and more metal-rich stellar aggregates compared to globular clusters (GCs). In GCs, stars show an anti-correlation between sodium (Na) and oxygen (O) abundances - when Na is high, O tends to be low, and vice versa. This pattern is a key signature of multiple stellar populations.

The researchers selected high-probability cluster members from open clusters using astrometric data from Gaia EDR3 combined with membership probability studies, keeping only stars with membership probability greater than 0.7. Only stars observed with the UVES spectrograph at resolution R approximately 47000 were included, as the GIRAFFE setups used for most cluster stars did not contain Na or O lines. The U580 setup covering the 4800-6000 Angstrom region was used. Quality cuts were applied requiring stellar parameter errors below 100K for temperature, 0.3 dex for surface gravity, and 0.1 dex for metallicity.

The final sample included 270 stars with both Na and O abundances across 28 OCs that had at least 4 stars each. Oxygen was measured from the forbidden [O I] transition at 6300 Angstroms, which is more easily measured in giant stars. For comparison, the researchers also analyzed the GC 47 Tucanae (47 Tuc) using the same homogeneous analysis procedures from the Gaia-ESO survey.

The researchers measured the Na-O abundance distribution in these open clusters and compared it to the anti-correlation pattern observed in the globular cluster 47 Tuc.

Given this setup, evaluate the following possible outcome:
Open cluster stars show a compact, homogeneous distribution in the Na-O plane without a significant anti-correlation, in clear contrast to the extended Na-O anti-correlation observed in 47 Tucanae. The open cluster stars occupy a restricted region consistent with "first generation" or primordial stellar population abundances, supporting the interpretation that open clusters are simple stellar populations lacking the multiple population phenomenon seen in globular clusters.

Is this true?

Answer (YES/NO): YES